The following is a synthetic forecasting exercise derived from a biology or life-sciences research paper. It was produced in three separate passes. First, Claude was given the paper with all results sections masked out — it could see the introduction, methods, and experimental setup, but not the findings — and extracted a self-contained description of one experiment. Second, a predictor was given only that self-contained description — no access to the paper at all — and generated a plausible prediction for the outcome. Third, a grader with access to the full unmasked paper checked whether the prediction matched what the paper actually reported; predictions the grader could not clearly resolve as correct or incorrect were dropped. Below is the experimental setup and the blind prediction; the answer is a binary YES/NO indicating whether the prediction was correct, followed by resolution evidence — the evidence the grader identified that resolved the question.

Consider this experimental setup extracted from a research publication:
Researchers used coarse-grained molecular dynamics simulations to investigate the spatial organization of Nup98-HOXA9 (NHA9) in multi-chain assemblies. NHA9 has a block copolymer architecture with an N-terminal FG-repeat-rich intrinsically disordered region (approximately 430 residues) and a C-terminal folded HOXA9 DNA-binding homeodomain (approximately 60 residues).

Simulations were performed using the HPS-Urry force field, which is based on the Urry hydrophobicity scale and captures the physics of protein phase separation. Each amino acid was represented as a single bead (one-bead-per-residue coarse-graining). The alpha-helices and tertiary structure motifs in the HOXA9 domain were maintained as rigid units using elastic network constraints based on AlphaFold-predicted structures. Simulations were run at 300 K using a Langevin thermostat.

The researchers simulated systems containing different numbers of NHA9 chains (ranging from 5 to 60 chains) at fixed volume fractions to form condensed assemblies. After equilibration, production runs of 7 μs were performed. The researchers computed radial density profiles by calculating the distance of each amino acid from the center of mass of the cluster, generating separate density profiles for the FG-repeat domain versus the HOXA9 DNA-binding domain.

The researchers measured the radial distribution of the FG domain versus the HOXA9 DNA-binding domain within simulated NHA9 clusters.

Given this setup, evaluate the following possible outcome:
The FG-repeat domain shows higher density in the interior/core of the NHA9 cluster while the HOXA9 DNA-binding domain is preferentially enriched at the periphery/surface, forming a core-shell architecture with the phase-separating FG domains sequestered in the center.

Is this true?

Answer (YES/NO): YES